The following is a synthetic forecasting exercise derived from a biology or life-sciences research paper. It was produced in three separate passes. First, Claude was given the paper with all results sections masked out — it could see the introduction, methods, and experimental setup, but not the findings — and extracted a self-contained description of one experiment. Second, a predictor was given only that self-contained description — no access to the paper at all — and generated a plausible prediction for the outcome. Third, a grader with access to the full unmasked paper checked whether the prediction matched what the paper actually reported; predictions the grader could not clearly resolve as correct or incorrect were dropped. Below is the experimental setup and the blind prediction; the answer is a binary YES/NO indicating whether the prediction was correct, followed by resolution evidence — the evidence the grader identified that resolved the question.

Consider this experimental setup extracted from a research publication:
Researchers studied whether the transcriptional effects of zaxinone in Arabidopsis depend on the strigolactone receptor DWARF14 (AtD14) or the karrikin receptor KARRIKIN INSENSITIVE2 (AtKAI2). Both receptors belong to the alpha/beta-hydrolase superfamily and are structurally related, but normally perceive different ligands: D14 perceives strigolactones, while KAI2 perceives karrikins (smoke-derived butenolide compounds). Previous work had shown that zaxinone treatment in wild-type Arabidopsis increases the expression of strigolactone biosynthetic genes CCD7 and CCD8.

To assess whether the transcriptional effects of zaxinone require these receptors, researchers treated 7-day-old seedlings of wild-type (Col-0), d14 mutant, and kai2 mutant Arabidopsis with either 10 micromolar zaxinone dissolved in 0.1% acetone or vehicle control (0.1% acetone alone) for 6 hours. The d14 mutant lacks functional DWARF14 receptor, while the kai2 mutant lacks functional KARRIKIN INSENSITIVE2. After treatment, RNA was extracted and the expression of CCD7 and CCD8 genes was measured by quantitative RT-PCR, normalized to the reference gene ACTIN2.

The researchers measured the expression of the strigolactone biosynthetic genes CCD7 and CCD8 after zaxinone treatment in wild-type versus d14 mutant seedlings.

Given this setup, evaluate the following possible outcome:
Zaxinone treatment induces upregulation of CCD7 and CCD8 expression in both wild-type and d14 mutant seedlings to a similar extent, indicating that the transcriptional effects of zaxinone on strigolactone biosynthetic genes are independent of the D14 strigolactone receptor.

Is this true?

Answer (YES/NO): NO